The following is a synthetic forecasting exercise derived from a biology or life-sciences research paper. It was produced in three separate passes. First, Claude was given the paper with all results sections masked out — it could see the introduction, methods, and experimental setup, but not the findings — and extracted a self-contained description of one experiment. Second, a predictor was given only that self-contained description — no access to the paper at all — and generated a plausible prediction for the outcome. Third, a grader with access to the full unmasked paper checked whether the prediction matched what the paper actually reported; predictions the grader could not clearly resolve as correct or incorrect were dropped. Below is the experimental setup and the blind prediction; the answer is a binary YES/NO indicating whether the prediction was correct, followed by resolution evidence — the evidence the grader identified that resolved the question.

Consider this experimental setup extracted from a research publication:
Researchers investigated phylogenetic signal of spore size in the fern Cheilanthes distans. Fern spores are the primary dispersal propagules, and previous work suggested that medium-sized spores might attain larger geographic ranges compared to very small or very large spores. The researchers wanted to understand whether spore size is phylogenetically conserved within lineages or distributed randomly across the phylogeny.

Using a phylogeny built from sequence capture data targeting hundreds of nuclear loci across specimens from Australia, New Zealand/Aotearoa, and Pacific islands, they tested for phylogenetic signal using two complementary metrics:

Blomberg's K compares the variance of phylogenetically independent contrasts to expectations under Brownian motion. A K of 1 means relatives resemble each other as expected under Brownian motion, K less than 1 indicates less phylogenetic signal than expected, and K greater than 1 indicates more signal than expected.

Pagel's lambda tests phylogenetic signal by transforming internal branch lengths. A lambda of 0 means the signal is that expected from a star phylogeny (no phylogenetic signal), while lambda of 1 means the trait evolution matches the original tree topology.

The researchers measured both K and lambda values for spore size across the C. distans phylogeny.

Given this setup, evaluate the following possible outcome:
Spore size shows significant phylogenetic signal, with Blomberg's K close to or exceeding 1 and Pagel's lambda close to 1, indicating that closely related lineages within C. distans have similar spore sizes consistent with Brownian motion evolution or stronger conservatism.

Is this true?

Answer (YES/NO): NO